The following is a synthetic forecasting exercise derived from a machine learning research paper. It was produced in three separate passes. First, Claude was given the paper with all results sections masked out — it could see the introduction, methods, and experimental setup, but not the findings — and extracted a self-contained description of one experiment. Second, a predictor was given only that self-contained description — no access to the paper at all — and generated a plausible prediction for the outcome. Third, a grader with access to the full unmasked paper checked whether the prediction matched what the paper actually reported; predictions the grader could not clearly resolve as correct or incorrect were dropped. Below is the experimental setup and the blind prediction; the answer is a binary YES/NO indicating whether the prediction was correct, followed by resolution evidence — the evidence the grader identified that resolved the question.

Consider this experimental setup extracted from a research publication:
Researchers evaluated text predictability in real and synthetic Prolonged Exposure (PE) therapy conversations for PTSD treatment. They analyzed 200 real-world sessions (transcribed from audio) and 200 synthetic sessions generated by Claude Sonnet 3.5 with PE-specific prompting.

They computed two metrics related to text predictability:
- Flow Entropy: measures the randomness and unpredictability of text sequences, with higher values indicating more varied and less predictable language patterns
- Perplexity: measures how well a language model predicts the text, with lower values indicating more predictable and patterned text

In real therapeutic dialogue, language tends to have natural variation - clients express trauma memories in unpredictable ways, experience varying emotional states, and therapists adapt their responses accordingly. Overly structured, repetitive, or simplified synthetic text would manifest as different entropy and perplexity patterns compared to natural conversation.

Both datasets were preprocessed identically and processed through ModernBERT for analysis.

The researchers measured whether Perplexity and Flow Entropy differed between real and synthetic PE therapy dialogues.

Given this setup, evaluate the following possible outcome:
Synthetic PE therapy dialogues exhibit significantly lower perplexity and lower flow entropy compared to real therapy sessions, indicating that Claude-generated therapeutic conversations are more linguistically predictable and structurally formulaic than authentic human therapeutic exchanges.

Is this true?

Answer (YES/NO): NO